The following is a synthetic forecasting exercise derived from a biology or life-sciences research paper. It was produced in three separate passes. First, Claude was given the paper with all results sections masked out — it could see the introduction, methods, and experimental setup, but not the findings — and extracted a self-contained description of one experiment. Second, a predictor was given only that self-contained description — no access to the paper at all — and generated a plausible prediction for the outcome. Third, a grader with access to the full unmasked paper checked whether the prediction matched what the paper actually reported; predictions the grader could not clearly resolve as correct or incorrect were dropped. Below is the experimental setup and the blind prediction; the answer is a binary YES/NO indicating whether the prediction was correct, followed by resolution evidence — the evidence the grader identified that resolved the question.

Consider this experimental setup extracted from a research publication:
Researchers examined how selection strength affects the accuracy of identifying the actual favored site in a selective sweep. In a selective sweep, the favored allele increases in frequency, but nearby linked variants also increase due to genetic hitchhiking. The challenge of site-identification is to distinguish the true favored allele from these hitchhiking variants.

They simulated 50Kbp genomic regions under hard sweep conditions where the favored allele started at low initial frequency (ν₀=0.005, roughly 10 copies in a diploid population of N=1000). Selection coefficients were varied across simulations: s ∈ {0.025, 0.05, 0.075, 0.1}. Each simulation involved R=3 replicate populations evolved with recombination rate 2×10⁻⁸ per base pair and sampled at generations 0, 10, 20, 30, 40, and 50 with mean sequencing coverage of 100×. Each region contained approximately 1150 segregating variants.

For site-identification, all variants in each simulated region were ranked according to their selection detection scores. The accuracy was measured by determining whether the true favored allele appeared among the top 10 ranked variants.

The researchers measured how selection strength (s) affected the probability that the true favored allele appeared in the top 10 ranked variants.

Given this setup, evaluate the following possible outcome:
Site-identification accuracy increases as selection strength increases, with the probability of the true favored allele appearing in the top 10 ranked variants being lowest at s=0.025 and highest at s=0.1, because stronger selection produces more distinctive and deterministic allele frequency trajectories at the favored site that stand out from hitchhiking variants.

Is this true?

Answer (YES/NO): NO